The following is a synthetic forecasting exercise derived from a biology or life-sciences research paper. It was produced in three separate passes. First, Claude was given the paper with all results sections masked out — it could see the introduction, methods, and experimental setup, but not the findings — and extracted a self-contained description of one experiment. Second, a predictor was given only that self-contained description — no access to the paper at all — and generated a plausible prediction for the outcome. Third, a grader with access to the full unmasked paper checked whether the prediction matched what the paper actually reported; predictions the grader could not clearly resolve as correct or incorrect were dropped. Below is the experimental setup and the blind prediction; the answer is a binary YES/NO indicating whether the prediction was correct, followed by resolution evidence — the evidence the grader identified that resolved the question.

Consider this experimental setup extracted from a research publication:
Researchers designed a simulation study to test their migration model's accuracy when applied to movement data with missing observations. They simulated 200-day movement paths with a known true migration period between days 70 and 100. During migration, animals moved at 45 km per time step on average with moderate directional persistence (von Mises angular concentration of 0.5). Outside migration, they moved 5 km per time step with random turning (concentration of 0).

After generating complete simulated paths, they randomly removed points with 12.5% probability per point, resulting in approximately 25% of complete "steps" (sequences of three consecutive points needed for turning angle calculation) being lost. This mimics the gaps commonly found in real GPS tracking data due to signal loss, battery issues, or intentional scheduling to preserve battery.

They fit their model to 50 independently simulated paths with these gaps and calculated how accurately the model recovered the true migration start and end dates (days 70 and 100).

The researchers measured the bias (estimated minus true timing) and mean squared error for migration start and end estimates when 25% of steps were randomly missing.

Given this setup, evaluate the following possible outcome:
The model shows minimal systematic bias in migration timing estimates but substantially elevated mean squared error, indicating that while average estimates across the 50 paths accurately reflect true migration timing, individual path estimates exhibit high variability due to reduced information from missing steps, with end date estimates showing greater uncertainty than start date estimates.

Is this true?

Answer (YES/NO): NO